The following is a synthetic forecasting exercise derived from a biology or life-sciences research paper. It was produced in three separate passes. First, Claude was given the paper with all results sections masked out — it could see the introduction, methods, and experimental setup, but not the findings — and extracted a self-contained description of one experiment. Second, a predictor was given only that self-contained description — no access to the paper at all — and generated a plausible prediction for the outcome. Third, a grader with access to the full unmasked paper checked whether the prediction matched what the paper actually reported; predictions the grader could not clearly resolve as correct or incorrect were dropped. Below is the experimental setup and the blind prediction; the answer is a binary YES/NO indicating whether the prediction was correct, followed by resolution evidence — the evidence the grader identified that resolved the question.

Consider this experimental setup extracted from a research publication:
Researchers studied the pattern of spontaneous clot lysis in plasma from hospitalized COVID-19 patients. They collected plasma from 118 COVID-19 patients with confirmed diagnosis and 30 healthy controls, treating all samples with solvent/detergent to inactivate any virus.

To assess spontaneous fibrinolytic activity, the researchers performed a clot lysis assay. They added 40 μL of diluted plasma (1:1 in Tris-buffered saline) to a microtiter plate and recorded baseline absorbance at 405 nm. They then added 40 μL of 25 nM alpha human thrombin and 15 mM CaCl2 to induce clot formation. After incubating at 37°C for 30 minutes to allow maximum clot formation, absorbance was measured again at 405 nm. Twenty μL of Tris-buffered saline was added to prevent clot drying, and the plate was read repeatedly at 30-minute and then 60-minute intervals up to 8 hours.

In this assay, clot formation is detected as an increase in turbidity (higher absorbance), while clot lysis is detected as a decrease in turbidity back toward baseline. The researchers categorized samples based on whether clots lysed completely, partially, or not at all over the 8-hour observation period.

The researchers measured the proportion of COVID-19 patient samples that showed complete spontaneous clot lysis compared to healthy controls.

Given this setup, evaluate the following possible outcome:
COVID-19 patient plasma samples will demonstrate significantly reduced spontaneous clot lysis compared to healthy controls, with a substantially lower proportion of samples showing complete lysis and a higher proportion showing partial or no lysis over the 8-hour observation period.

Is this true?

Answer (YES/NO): NO